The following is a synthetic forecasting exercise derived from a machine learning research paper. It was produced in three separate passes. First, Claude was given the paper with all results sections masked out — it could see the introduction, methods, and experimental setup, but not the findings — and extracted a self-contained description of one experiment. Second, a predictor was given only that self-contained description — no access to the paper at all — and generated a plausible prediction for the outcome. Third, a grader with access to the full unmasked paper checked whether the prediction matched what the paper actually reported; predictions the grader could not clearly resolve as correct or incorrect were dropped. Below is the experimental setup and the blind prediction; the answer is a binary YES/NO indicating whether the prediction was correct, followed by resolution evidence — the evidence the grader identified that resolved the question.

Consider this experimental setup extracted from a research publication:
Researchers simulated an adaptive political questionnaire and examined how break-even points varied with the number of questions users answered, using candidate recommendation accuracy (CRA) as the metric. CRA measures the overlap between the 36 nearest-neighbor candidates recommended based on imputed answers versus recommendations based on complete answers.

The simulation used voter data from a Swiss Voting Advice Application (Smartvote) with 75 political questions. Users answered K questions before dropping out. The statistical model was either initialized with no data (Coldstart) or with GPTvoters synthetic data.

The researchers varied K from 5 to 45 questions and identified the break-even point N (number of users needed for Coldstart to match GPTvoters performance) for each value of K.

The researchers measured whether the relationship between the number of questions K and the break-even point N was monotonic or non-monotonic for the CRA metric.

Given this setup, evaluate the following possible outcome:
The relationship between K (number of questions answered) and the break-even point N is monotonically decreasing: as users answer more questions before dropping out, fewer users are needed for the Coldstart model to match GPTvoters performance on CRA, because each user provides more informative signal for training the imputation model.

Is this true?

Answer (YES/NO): NO